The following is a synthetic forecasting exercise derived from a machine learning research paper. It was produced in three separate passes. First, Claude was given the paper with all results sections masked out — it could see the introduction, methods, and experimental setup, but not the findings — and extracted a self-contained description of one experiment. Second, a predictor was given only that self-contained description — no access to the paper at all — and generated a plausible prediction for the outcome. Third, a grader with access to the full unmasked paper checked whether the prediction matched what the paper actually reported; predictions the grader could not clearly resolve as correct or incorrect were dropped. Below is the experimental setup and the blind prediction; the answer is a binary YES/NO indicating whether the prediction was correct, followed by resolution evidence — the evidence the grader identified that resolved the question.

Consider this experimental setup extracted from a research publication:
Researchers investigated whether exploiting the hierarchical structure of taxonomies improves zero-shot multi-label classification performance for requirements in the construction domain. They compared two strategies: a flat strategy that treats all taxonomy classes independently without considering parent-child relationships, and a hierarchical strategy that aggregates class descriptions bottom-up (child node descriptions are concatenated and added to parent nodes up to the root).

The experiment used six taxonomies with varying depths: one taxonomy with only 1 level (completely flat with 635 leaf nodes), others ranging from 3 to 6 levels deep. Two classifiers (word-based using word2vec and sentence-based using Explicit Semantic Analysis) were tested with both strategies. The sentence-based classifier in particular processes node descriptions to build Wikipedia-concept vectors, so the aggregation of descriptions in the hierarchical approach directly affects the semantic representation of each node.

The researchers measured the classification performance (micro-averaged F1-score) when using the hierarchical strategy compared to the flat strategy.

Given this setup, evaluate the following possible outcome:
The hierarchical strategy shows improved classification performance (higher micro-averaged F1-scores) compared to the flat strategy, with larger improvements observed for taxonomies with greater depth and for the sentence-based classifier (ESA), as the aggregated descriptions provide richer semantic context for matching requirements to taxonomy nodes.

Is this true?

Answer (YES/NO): NO